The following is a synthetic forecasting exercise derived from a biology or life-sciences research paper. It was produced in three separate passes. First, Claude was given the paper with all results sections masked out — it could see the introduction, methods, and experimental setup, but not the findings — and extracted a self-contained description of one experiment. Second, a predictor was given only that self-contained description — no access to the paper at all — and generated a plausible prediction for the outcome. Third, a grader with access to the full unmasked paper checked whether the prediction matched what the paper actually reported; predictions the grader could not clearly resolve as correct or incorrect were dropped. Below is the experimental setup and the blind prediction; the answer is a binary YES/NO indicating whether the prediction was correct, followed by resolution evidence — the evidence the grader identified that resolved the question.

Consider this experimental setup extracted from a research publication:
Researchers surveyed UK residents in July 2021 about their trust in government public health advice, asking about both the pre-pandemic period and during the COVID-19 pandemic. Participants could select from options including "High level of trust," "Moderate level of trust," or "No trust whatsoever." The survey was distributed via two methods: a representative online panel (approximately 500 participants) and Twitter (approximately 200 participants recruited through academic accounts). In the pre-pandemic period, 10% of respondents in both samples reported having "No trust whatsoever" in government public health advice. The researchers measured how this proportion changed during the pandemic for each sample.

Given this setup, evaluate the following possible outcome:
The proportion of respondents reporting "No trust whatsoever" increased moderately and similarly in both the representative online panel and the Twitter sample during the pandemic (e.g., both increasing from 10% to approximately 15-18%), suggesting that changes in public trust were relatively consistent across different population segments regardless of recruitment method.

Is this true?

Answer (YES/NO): NO